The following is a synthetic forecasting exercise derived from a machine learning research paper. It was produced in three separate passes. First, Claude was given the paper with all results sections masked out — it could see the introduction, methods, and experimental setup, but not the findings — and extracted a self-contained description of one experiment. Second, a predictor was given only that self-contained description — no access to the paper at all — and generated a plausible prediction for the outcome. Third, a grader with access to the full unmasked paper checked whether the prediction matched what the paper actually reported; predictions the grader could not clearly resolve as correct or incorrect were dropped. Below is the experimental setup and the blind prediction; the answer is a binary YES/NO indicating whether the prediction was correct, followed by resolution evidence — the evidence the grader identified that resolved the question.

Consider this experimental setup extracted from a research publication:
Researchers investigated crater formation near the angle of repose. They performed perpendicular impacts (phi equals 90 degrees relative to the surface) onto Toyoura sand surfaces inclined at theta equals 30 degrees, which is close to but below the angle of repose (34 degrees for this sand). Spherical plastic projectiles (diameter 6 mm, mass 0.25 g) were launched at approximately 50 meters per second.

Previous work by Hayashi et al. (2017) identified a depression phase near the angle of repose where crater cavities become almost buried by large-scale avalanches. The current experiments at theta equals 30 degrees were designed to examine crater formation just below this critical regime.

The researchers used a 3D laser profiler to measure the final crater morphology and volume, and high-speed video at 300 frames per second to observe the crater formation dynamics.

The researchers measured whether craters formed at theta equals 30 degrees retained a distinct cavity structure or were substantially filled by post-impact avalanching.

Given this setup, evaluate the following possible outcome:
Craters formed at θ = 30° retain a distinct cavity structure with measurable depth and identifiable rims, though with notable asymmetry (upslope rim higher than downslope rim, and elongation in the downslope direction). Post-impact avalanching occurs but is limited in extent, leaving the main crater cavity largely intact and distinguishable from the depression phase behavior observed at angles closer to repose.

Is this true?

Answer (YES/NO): NO